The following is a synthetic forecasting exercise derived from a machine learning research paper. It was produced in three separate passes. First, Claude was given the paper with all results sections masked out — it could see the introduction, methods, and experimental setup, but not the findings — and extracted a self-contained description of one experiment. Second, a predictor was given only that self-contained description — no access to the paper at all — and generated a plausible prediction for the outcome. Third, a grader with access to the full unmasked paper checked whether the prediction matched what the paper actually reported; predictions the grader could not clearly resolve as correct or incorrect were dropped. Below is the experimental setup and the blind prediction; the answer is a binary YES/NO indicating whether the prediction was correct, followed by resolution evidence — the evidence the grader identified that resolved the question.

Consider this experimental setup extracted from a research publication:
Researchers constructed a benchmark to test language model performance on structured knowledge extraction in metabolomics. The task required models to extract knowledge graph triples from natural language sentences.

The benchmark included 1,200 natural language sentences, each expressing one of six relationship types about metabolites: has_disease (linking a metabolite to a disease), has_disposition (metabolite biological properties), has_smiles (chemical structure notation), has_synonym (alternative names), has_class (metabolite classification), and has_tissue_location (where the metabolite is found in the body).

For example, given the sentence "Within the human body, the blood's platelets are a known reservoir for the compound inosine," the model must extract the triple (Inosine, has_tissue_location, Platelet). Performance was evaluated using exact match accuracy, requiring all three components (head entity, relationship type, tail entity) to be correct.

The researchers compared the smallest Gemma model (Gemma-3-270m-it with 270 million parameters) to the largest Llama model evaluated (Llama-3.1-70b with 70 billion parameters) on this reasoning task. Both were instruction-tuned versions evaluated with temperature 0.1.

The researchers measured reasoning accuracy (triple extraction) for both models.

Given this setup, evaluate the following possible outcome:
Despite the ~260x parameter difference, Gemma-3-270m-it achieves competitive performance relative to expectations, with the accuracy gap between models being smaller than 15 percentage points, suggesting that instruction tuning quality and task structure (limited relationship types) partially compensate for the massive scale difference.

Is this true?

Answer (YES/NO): NO